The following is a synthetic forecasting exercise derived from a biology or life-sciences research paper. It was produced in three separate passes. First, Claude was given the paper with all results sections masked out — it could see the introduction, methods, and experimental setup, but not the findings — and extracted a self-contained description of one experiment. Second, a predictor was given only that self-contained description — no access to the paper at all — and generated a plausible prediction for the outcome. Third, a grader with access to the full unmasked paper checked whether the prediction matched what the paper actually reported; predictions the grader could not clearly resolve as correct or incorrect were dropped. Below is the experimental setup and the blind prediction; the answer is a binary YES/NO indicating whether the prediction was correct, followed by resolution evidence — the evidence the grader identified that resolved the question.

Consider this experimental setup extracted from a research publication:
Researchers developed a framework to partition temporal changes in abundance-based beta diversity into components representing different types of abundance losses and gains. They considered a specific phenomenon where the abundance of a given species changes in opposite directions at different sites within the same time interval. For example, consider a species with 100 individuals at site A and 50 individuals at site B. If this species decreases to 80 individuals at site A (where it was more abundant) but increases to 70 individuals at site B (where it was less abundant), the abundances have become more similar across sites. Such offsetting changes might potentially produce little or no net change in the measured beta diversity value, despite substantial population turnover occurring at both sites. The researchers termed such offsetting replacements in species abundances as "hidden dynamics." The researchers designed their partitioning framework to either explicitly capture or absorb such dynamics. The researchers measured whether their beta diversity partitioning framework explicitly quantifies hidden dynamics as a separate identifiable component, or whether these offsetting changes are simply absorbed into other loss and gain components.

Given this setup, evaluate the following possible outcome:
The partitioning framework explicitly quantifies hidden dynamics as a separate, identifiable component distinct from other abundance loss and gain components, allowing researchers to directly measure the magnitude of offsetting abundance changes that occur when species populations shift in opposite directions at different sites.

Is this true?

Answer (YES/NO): YES